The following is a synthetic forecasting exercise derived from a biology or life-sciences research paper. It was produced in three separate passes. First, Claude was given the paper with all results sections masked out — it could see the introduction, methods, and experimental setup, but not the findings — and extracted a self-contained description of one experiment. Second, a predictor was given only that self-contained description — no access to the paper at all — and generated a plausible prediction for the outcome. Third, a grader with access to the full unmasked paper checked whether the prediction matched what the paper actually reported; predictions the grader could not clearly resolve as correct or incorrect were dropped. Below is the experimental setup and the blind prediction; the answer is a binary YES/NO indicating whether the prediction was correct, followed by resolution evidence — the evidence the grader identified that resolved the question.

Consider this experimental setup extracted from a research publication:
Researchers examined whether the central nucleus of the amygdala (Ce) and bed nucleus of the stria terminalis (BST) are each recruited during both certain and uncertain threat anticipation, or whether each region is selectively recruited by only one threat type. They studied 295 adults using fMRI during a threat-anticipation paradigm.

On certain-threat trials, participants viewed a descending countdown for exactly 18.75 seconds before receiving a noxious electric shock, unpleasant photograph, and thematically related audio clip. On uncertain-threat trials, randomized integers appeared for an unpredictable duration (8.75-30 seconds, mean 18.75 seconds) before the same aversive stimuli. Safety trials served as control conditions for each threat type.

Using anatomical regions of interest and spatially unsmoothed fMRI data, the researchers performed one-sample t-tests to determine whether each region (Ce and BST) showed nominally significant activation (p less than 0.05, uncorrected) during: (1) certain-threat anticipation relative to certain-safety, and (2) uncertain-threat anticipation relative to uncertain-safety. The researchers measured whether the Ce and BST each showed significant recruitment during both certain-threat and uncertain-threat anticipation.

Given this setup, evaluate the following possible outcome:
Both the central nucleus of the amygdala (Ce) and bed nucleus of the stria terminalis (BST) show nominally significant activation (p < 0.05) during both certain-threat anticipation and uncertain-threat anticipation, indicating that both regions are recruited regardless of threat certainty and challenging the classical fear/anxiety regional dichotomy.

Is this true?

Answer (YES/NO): YES